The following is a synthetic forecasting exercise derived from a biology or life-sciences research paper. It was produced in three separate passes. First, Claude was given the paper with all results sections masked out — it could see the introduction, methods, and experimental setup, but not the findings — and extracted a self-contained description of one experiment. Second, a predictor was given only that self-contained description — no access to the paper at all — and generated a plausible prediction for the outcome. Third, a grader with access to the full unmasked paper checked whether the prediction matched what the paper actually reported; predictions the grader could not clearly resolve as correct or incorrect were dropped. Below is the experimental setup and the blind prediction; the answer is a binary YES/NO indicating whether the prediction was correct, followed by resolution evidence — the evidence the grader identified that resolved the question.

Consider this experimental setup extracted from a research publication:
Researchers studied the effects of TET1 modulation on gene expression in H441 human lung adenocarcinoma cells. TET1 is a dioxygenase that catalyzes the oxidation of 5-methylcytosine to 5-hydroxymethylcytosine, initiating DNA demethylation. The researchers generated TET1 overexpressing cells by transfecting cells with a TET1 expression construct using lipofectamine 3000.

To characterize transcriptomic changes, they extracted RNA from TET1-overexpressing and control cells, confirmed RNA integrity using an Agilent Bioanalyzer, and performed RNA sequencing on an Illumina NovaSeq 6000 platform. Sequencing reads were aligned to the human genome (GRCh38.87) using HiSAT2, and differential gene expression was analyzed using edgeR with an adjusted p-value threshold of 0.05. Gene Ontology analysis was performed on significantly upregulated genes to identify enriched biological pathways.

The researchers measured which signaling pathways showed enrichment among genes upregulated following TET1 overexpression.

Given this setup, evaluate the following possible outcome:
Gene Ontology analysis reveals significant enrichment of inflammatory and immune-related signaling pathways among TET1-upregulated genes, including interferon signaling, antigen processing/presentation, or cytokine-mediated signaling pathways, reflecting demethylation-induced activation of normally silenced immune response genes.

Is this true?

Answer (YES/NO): YES